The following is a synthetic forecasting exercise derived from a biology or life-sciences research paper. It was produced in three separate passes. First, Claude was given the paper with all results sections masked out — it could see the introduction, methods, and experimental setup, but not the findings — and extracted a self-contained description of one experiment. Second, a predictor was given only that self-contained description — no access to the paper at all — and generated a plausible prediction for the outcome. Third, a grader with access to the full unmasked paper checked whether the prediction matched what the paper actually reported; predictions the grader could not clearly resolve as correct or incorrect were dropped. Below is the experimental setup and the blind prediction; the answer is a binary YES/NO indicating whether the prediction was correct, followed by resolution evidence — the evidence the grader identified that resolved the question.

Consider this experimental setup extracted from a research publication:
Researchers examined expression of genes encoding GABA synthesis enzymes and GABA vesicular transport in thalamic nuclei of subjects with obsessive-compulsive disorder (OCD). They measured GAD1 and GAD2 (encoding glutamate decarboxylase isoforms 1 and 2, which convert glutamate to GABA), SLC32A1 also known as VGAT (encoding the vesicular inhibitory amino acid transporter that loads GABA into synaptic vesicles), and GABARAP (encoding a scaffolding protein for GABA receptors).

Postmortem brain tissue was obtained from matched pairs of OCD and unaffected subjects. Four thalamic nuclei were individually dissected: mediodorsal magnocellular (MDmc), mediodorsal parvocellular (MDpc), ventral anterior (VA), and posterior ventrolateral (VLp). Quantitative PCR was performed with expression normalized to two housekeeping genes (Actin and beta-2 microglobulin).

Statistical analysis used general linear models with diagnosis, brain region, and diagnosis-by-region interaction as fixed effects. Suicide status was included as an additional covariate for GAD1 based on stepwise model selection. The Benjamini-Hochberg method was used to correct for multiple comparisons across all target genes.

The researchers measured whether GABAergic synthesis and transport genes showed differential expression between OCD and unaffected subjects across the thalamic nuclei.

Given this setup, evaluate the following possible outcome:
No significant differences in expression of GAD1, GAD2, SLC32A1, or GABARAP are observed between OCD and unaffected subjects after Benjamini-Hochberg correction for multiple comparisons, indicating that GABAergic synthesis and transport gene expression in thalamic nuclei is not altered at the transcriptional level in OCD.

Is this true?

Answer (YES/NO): NO